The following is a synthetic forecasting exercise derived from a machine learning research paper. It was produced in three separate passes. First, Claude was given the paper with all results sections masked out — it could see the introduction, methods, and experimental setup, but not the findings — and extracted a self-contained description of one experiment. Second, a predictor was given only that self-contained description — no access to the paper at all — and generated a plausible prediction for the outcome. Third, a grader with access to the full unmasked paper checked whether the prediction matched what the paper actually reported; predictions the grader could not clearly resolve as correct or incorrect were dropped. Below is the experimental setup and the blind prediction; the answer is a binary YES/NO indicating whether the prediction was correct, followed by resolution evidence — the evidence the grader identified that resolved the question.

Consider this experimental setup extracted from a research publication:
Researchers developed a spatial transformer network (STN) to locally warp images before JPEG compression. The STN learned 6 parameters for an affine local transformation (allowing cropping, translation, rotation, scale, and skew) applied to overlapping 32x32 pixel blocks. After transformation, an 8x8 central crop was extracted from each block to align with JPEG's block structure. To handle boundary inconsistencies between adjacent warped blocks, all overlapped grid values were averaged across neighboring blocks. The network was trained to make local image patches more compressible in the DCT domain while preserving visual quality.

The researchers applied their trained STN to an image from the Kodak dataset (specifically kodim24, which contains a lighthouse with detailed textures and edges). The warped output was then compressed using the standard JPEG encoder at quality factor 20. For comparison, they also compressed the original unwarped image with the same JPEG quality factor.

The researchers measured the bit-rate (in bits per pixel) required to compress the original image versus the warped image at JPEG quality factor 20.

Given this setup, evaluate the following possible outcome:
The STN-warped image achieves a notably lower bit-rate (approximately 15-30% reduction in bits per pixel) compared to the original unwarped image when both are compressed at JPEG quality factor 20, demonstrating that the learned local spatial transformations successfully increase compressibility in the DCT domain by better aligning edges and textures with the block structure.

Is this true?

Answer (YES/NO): NO